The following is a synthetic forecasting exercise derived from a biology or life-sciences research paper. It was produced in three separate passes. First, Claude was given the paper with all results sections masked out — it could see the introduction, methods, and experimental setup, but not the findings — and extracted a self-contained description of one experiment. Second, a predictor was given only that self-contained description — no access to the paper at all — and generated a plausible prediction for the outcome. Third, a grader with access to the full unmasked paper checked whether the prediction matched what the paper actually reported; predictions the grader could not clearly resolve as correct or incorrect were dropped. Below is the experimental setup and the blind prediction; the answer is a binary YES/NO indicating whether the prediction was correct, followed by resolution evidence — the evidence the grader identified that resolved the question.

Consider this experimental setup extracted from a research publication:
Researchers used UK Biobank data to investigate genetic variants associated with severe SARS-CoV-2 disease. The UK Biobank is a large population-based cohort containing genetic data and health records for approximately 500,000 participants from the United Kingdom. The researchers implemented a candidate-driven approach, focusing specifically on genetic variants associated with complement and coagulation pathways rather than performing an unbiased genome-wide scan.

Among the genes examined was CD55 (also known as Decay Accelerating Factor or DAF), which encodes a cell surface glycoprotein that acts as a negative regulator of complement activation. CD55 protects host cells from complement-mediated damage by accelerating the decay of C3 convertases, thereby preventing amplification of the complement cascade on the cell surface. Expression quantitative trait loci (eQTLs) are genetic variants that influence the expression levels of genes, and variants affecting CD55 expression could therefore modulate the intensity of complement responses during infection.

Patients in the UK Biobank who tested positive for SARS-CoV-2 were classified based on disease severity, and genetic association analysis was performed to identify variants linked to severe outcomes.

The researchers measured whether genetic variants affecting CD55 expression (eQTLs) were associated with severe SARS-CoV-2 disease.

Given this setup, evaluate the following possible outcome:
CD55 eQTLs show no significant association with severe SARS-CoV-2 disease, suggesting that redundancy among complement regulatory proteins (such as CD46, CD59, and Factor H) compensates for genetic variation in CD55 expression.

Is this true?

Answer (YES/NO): NO